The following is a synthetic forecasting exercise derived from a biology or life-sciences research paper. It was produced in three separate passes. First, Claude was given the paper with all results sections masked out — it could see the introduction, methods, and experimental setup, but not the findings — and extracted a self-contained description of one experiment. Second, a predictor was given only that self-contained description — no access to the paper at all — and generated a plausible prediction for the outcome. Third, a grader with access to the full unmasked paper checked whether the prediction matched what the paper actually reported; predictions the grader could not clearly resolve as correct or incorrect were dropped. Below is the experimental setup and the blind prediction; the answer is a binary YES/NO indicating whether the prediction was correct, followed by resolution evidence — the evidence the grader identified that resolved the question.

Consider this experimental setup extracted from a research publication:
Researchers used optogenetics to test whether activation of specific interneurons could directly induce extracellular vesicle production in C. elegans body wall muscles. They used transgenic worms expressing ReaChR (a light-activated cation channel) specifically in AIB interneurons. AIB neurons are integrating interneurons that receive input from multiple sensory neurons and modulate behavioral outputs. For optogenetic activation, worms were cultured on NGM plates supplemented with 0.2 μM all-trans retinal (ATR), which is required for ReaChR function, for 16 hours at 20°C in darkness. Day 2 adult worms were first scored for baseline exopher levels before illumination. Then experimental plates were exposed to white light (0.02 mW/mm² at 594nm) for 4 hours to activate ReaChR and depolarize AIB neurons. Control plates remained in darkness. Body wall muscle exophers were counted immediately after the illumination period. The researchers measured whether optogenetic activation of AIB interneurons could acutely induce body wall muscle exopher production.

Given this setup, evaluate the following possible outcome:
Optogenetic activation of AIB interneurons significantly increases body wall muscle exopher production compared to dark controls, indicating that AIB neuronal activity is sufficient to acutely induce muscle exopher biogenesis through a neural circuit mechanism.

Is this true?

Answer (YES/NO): NO